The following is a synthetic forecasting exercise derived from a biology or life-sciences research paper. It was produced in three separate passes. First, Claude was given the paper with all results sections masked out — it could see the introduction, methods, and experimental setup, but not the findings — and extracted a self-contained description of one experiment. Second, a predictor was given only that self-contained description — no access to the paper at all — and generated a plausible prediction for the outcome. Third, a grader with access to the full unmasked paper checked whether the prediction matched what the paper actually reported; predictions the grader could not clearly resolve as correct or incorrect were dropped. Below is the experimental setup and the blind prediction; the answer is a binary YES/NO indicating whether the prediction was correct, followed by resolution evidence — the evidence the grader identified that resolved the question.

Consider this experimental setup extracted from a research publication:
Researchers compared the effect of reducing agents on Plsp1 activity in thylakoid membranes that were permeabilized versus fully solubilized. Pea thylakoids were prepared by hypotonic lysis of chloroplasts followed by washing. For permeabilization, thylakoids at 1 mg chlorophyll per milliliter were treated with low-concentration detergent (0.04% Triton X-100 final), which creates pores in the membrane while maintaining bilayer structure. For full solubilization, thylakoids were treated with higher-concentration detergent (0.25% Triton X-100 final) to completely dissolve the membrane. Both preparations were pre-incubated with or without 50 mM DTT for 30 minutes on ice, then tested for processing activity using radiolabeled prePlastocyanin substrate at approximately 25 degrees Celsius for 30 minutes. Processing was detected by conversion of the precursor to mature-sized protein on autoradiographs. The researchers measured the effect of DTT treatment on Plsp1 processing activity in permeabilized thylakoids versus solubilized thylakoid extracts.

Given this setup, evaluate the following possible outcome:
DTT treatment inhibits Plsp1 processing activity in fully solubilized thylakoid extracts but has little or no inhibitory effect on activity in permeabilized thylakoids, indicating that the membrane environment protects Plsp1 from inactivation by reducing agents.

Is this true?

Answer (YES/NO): YES